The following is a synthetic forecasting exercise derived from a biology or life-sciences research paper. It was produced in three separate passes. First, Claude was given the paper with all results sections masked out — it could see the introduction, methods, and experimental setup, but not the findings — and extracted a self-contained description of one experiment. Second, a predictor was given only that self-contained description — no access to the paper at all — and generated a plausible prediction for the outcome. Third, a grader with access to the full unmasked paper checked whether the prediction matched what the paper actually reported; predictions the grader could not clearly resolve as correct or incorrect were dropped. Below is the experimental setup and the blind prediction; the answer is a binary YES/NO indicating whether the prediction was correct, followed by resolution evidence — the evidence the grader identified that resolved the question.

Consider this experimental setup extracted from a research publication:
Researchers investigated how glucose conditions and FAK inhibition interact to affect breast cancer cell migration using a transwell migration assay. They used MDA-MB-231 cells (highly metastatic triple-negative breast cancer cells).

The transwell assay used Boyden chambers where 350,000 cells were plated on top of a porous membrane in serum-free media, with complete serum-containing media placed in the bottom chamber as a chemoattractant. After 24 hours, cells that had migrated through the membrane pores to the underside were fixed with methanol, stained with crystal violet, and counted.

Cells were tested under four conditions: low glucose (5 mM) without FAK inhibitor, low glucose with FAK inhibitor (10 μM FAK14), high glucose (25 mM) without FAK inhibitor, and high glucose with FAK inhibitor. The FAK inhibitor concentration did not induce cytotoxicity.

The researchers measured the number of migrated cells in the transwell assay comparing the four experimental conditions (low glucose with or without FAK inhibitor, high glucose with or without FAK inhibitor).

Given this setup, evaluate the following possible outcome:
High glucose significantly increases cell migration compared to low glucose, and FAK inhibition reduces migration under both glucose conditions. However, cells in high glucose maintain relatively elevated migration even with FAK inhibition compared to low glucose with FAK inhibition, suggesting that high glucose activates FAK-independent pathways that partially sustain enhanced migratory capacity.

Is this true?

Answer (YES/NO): NO